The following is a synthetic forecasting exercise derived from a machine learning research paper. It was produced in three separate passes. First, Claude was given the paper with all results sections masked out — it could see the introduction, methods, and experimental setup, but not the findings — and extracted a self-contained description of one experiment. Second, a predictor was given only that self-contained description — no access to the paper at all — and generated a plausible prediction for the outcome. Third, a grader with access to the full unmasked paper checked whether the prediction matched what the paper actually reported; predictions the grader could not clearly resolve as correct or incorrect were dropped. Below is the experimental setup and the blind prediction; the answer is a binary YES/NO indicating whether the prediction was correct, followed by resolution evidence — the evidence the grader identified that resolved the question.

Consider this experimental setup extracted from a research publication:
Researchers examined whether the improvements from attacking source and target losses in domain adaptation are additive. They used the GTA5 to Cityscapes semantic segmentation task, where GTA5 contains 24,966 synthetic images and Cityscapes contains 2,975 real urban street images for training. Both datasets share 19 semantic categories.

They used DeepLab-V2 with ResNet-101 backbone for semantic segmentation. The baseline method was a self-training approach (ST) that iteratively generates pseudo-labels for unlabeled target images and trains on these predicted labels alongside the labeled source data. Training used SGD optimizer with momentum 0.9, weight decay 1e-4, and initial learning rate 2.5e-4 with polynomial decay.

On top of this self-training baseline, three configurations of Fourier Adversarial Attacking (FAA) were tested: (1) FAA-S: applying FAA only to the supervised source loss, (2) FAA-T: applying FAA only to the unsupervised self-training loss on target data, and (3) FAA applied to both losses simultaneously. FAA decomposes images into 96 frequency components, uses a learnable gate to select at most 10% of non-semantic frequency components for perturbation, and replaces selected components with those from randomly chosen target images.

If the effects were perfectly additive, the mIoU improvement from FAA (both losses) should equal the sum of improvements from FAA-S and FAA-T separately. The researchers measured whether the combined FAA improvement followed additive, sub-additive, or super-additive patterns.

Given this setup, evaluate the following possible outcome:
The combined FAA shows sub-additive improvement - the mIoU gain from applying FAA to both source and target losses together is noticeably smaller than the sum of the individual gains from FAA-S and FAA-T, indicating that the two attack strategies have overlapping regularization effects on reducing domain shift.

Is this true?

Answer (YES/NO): YES